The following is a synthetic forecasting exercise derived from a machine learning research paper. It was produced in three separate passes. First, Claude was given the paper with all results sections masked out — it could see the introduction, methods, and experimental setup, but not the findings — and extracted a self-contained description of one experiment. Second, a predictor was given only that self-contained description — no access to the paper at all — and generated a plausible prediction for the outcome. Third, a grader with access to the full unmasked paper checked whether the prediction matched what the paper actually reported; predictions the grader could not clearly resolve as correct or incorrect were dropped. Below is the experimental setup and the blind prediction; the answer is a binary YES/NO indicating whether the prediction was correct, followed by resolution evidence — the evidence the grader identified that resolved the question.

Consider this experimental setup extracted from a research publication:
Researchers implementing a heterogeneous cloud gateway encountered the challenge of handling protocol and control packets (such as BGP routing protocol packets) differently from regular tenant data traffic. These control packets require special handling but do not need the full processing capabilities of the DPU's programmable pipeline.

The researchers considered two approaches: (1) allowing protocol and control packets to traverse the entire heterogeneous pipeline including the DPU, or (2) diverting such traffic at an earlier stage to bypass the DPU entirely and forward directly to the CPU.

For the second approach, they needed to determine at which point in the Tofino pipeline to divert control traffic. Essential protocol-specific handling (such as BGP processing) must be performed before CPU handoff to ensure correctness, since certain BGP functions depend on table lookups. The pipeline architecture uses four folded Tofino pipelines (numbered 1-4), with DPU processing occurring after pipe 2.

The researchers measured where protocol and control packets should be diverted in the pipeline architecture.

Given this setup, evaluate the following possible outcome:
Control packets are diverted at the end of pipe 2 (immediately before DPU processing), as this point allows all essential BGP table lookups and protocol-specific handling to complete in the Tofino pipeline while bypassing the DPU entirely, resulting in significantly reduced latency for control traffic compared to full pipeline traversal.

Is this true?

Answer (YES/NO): NO